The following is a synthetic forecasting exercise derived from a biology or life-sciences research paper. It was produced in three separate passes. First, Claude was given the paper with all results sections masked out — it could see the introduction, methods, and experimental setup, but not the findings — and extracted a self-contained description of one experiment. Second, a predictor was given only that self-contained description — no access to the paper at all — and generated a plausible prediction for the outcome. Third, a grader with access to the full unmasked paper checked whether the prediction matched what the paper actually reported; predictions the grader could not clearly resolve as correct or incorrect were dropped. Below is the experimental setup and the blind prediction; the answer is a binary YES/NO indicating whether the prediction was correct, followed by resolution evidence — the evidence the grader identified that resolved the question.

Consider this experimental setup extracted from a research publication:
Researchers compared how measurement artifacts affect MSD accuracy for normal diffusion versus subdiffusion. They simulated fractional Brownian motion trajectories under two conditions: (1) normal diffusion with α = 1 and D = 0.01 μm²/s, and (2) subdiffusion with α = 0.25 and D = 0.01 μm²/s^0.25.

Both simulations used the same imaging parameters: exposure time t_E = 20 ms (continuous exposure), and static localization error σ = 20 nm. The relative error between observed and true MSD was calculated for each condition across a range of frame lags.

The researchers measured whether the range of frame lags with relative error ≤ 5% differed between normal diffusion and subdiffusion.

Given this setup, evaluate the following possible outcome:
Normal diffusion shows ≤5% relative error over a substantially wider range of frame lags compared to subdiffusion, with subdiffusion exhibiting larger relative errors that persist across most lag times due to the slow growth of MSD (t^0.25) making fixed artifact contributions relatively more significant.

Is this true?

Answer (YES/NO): YES